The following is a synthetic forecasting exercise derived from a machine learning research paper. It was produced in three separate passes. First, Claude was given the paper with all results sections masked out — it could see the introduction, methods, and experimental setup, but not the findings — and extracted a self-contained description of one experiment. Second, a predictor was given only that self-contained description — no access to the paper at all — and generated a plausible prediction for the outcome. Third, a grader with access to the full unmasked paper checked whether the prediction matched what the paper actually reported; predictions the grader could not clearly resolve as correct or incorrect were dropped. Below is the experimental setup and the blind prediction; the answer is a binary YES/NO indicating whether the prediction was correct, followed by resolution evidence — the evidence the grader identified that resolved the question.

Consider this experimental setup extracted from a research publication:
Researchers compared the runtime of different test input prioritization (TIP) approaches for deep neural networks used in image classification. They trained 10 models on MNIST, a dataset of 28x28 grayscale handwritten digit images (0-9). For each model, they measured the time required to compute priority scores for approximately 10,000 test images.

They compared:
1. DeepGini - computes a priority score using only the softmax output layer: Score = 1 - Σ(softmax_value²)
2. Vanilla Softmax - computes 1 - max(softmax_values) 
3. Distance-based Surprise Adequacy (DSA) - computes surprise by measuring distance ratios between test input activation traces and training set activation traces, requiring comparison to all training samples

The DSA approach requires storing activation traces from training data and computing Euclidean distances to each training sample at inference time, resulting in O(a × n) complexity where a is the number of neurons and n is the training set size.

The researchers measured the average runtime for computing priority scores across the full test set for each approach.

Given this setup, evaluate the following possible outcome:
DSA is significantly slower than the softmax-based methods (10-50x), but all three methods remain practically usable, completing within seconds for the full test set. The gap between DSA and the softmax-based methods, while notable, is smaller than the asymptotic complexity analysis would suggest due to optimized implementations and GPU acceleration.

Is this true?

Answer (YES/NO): NO